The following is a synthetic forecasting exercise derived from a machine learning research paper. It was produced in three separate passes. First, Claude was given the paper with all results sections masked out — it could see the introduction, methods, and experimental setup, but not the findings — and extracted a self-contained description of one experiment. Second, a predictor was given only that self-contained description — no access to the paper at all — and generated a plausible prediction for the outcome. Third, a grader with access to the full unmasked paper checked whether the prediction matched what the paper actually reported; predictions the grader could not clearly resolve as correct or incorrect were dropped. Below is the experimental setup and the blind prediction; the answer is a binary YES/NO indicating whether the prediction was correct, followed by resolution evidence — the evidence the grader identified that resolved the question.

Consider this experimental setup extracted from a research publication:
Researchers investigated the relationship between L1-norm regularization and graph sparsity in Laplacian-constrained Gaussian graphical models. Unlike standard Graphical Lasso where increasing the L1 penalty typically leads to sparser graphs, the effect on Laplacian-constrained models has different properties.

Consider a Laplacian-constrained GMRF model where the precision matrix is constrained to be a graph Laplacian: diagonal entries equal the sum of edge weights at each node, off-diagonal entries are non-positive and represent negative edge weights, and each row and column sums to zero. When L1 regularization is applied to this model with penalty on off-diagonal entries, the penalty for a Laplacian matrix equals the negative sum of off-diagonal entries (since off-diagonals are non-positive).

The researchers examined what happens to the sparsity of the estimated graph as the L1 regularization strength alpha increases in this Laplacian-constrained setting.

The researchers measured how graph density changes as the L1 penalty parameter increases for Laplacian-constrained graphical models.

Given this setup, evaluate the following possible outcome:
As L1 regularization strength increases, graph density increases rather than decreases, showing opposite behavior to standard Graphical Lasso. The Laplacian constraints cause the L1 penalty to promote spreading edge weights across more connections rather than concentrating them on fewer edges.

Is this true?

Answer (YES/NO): YES